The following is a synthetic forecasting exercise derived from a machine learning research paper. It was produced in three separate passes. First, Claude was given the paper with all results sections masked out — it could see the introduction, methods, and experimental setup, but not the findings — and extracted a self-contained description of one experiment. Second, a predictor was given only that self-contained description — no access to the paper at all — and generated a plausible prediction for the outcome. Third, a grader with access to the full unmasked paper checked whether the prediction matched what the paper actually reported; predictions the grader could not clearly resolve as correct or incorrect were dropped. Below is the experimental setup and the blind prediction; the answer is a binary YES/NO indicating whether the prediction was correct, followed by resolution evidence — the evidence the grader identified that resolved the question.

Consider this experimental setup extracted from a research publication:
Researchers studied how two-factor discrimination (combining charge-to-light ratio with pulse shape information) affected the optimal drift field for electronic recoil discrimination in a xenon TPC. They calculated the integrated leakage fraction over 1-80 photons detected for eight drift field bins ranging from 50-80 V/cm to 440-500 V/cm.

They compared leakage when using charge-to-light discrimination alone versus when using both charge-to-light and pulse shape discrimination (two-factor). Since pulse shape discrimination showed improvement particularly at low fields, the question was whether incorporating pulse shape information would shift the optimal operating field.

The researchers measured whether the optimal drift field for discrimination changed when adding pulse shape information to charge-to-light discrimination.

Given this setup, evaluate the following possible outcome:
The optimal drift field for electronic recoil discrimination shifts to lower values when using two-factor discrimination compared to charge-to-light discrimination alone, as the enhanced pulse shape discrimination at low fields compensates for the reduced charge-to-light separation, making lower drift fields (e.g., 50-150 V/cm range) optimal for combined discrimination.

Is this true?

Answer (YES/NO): NO